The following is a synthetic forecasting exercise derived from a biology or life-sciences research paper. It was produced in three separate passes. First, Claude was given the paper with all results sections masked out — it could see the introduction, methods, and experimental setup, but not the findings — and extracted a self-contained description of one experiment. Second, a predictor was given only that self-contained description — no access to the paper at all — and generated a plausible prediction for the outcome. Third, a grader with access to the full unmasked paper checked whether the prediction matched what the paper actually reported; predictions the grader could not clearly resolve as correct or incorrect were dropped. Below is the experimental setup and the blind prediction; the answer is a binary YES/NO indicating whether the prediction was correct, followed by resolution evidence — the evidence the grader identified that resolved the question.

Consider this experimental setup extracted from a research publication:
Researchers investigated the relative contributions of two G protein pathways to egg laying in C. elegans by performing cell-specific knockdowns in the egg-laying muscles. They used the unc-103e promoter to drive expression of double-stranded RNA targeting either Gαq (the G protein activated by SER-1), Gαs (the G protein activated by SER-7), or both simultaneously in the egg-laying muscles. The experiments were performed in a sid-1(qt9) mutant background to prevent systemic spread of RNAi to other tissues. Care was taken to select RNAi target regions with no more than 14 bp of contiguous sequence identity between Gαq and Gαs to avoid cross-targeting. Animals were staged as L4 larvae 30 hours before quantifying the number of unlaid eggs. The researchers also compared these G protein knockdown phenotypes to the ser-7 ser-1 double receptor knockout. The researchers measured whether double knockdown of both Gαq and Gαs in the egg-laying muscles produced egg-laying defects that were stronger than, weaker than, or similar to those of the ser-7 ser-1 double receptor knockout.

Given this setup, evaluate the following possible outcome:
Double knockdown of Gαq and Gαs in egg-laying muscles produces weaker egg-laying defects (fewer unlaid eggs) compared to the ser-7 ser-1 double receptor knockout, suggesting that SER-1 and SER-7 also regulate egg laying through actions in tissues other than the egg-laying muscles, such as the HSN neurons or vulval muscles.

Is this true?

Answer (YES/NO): NO